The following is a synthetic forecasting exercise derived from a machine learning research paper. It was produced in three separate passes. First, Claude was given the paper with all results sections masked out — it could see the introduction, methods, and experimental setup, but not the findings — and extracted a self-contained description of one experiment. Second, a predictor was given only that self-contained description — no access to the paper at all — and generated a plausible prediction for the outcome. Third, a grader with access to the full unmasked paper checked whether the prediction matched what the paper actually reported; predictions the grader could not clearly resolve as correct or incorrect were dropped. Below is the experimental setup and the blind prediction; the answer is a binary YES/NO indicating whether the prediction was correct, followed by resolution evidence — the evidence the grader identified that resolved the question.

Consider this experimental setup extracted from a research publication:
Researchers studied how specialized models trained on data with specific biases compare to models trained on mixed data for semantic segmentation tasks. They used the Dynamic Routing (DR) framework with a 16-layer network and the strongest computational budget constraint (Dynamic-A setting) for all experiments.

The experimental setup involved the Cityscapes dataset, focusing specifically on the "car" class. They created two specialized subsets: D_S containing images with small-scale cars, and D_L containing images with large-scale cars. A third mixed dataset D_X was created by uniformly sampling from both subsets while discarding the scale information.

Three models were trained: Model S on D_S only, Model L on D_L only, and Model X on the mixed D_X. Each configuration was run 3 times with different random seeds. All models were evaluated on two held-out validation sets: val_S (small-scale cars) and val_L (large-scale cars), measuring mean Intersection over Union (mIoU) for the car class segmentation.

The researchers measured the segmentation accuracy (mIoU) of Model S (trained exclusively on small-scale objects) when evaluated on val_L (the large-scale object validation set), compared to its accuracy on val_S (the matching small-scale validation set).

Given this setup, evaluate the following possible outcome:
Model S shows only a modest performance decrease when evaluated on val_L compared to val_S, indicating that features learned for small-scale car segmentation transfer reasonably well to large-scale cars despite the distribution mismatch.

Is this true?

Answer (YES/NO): NO